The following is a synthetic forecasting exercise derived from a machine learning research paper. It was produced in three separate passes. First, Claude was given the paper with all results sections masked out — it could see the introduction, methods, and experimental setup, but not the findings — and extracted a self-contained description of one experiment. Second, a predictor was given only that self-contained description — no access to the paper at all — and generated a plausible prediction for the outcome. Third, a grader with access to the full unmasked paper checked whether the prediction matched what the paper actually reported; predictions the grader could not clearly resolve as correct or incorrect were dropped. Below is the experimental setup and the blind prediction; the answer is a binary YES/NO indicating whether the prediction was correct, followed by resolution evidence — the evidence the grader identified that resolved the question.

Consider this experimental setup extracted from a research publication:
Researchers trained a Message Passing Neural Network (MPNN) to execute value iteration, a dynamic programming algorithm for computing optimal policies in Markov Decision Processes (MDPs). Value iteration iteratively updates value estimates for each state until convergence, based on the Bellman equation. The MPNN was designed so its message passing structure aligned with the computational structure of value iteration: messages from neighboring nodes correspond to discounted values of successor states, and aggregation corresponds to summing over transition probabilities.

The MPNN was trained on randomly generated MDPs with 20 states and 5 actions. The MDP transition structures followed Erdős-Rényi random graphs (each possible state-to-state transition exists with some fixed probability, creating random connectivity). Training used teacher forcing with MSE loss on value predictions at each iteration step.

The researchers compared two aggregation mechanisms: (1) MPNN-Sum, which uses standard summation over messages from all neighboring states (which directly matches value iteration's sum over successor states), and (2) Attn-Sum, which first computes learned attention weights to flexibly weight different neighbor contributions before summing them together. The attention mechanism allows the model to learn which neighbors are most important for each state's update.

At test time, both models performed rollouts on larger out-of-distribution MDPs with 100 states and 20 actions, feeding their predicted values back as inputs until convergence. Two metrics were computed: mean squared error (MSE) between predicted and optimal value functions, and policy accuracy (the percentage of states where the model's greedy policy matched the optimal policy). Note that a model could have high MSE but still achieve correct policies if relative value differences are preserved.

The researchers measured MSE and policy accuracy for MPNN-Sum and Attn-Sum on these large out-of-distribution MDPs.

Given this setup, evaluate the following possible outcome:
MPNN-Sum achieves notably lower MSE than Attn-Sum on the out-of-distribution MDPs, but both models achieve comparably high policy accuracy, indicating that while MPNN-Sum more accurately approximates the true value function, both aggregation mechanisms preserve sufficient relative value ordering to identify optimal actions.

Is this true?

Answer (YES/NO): NO